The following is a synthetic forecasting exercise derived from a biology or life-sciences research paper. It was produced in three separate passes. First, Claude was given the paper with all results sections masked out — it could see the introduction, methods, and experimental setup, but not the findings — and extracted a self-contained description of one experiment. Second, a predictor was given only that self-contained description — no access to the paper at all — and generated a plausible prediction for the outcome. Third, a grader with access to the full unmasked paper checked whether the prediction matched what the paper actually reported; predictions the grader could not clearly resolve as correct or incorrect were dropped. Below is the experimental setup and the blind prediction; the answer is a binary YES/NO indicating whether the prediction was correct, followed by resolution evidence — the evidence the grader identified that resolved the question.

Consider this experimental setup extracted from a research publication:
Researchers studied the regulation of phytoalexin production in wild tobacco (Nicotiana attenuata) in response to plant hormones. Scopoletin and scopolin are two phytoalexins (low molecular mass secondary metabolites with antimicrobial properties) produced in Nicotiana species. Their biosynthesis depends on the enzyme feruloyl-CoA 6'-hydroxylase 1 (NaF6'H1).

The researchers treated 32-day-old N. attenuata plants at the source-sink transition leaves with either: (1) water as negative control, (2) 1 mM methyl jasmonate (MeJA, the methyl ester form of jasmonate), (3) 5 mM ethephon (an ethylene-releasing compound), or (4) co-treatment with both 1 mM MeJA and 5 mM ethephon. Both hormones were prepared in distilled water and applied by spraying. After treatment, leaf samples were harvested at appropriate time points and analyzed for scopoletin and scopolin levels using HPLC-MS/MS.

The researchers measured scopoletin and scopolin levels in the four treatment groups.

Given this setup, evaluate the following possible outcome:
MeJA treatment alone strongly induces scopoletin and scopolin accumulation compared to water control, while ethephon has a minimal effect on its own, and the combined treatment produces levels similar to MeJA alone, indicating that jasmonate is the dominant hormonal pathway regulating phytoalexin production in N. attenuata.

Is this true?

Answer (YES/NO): NO